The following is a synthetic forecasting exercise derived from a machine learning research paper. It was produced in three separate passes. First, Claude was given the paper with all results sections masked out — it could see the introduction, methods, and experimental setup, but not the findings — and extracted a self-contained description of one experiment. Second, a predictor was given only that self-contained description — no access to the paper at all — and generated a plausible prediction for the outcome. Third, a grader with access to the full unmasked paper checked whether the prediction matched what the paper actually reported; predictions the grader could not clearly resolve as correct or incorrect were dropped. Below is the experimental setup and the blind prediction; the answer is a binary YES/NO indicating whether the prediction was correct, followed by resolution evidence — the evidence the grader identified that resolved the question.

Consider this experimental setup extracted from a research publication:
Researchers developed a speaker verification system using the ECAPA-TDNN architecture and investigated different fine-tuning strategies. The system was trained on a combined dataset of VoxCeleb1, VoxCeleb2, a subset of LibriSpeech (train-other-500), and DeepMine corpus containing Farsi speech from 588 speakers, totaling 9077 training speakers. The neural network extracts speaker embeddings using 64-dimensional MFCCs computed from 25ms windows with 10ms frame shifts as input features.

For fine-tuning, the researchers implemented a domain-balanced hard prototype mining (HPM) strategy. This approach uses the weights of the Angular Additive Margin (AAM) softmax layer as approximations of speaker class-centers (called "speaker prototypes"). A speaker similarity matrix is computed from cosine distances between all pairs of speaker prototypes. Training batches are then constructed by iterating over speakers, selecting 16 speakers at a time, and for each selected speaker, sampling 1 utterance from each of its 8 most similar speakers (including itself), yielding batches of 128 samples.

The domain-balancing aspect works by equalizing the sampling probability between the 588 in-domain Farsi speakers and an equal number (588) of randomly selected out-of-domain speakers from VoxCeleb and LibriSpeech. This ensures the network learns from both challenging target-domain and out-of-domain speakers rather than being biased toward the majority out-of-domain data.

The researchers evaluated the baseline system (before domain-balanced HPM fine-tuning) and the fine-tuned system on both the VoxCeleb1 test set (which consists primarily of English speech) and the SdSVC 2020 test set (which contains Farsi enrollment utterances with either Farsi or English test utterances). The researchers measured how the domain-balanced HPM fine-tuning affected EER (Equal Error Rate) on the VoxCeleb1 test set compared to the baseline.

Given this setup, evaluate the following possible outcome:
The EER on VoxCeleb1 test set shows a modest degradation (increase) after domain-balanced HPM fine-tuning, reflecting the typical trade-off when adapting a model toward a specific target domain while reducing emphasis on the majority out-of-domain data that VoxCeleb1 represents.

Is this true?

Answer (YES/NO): NO